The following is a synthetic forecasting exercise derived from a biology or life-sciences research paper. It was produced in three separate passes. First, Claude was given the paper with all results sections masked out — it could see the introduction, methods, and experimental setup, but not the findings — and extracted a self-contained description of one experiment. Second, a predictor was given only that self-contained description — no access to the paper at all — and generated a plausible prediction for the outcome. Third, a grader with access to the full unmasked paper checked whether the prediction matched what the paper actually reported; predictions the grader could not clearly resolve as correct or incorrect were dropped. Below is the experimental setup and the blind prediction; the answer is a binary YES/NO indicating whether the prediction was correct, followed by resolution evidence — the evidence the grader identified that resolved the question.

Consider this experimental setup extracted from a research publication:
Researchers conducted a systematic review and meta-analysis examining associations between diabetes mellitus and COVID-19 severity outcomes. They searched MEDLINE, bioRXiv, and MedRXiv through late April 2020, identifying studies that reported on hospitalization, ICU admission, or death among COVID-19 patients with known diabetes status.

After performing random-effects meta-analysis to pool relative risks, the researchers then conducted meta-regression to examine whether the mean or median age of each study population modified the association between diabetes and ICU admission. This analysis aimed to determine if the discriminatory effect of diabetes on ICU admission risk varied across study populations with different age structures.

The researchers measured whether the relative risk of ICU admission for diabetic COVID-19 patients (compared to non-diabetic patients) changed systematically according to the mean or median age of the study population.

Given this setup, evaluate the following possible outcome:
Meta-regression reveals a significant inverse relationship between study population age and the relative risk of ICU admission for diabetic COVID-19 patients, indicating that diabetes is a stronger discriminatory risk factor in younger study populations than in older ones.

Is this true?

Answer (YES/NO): YES